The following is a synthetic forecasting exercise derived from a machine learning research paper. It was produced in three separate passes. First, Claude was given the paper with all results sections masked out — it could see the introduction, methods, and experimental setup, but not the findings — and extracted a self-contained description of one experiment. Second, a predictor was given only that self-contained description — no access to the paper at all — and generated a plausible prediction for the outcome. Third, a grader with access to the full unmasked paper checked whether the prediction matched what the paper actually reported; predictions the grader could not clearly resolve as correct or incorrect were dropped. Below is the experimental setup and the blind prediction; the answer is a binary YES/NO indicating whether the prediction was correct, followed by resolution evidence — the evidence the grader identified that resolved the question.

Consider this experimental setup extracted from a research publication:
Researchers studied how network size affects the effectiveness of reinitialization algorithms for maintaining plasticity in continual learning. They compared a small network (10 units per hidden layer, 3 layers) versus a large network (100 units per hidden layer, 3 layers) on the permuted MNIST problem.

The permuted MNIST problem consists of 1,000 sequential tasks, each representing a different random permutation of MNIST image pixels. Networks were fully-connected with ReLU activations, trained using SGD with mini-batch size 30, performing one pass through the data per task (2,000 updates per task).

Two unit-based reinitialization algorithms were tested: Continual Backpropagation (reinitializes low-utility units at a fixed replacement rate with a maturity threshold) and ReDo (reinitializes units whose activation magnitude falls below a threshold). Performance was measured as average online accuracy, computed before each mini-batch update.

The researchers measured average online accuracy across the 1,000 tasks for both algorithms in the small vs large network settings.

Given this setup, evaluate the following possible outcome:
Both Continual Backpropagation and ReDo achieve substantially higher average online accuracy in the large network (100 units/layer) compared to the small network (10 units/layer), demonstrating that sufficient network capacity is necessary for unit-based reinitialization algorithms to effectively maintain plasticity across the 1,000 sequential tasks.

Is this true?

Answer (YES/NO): YES